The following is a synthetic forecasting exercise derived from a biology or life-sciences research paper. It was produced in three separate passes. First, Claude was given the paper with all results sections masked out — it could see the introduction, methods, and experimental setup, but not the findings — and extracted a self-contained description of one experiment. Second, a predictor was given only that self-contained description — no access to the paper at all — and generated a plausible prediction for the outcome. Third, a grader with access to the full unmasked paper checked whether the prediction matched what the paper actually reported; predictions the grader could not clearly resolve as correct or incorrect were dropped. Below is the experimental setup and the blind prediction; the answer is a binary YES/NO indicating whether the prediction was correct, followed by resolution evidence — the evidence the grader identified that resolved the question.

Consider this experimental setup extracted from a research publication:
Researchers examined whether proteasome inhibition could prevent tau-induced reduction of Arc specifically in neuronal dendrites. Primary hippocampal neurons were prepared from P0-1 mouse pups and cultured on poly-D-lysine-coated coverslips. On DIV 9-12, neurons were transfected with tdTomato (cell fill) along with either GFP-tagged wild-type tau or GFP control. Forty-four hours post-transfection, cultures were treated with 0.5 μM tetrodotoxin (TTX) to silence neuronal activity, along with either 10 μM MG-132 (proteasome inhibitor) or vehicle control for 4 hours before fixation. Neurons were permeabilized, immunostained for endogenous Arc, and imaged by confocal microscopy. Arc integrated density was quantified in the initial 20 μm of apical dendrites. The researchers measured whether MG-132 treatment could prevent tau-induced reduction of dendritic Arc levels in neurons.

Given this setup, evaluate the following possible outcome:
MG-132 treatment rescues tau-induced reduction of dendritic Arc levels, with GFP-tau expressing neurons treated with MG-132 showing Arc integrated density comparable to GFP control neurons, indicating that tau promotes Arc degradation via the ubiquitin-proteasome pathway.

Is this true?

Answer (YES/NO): NO